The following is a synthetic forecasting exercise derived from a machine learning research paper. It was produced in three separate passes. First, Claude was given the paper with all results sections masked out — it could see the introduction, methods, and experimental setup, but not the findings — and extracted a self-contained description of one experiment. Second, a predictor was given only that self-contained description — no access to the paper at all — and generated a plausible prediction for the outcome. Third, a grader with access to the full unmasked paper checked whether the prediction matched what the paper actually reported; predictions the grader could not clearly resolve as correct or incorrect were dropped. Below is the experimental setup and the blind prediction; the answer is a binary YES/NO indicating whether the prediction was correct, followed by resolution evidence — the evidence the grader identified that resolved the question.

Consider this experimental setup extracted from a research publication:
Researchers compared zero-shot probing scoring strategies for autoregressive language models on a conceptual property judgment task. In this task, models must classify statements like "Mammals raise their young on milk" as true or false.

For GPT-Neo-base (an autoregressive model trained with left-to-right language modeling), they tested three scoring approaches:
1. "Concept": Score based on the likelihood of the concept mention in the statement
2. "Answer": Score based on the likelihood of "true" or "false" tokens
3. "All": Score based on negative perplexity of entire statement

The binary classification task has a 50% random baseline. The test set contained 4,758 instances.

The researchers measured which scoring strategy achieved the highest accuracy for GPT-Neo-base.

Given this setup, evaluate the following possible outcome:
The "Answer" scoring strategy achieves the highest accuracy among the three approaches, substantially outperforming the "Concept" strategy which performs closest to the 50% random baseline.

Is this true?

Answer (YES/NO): NO